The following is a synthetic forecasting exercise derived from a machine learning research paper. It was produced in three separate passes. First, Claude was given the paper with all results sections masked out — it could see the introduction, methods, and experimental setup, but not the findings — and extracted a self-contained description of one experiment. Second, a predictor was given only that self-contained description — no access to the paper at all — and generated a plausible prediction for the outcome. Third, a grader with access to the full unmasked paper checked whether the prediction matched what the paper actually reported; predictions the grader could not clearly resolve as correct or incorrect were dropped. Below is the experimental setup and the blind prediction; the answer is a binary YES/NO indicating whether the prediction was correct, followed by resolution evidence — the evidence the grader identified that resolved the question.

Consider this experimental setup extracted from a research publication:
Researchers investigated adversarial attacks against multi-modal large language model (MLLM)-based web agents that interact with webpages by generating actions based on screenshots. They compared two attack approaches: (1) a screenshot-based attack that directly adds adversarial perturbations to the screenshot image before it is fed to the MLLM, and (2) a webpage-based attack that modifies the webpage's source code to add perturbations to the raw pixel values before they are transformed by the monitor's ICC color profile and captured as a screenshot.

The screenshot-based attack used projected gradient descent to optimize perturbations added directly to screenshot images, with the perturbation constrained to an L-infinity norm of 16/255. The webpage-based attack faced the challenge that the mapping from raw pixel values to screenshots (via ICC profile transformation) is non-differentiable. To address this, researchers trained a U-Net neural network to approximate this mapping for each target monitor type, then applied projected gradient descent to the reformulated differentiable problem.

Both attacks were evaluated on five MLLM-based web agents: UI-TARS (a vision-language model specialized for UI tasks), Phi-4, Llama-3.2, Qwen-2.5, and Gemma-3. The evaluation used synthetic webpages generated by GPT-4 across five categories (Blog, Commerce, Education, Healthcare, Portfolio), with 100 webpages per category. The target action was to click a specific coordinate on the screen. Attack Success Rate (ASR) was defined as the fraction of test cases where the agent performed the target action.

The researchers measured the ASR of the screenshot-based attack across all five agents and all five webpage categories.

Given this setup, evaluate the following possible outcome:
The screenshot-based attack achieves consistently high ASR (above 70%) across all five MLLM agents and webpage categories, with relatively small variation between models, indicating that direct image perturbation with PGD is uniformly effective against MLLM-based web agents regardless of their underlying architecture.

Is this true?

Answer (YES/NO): NO